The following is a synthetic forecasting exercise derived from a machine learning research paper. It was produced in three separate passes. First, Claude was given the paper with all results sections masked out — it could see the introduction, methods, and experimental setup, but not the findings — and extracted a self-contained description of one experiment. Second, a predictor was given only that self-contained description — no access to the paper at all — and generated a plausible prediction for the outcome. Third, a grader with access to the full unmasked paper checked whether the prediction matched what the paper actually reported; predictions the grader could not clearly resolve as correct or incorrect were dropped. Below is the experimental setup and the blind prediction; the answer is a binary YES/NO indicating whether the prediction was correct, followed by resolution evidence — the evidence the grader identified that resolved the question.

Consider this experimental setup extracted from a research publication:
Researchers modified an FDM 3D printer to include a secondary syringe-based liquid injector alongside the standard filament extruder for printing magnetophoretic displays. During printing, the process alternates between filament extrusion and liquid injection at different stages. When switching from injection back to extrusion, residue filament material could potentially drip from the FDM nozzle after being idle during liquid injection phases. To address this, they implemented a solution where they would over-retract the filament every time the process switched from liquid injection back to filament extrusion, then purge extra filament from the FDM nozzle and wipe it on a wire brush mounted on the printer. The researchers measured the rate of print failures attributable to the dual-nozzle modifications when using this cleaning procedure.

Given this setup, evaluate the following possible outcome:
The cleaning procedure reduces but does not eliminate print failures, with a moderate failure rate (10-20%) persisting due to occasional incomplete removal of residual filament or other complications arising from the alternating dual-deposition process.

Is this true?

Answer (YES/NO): NO